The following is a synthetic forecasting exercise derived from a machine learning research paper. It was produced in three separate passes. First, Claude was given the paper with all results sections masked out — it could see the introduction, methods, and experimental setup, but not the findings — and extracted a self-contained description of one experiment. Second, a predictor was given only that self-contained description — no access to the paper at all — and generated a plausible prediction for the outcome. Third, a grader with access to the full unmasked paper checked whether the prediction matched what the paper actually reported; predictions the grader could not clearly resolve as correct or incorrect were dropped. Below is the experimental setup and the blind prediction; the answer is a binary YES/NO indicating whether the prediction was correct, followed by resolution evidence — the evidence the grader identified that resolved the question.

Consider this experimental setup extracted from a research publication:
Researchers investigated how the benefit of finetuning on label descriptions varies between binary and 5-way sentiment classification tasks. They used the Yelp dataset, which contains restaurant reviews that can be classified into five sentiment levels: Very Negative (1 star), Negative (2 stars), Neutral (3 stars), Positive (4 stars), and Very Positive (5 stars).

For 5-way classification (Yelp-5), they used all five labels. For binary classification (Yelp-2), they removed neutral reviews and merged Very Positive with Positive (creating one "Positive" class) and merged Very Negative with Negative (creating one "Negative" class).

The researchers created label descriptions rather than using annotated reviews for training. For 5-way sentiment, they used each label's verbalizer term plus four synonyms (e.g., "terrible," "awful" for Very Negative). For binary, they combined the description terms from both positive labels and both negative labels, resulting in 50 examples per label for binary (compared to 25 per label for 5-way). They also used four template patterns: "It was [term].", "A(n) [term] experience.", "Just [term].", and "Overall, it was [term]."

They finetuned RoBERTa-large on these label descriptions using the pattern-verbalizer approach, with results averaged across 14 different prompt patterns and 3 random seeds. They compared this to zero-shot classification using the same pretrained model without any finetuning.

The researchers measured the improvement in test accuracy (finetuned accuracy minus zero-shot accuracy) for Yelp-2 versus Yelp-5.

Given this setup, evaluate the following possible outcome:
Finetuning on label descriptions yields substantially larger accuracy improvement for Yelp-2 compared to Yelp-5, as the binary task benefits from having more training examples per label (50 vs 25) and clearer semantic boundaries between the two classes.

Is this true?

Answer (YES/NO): YES